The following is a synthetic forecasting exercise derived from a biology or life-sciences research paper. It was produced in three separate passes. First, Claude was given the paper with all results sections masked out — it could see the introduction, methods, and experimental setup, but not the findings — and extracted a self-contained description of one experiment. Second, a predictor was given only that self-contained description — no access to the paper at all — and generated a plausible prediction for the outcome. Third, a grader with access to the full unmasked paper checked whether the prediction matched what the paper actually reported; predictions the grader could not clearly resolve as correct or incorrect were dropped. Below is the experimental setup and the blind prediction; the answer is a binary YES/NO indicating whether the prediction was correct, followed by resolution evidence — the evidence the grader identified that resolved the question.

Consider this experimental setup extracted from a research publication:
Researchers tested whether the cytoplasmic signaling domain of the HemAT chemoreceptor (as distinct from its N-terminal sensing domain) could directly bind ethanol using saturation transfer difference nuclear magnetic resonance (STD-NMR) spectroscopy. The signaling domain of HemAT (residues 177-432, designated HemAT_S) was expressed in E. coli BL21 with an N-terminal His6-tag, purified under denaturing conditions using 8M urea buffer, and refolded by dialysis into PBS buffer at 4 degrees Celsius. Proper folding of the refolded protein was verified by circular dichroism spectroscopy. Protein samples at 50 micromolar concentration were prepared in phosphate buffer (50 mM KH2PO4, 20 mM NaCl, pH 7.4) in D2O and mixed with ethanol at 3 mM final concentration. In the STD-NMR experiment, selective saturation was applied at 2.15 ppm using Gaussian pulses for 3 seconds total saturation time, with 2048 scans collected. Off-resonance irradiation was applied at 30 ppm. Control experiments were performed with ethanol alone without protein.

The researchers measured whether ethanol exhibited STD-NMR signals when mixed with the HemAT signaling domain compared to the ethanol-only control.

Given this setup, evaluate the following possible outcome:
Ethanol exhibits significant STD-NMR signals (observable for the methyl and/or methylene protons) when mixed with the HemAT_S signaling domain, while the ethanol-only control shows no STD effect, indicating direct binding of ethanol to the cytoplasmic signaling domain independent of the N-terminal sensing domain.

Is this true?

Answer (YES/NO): NO